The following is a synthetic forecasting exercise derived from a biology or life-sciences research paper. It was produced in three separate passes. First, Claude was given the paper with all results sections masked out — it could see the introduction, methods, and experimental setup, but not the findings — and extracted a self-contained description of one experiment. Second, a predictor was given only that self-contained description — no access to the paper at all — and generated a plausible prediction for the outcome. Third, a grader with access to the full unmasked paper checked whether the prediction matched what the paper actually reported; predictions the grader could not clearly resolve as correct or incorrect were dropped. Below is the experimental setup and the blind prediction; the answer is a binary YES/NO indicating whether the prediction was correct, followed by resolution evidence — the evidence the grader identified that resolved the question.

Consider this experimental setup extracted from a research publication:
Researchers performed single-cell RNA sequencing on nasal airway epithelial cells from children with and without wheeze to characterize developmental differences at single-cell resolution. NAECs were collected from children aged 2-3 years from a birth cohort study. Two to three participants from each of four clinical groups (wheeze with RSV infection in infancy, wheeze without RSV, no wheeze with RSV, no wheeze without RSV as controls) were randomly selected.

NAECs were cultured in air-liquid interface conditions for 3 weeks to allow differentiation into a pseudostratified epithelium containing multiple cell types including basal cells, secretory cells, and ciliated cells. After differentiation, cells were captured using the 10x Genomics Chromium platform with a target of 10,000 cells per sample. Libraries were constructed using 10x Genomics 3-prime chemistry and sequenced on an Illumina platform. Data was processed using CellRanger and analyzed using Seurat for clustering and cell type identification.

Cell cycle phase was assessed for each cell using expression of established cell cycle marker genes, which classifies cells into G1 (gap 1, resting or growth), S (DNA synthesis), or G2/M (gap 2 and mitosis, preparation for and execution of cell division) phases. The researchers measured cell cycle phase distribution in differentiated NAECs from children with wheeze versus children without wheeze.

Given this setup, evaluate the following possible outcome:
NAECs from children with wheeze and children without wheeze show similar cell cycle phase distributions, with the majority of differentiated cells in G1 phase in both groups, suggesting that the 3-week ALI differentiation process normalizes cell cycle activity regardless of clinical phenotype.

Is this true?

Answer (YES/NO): NO